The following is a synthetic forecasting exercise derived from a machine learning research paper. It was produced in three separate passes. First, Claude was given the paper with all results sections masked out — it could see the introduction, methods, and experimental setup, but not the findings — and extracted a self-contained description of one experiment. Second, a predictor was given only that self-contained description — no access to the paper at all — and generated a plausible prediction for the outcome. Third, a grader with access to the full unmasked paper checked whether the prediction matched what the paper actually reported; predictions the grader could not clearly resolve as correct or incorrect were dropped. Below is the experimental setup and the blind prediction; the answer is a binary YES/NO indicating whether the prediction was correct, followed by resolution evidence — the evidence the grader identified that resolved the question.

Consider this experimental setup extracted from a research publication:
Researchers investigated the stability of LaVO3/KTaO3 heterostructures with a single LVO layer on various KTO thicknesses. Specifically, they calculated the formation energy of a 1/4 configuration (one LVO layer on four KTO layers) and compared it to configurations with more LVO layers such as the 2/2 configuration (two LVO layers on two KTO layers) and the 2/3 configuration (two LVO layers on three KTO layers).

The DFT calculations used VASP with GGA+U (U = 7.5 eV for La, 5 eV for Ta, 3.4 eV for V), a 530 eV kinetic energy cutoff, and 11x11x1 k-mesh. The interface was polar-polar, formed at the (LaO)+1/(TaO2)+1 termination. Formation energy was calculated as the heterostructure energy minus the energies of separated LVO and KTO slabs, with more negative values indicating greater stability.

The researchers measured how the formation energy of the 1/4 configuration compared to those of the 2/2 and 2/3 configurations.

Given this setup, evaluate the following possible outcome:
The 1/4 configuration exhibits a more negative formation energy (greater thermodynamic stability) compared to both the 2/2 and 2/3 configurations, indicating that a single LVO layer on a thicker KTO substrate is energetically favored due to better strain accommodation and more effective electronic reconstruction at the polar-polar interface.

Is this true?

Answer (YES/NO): NO